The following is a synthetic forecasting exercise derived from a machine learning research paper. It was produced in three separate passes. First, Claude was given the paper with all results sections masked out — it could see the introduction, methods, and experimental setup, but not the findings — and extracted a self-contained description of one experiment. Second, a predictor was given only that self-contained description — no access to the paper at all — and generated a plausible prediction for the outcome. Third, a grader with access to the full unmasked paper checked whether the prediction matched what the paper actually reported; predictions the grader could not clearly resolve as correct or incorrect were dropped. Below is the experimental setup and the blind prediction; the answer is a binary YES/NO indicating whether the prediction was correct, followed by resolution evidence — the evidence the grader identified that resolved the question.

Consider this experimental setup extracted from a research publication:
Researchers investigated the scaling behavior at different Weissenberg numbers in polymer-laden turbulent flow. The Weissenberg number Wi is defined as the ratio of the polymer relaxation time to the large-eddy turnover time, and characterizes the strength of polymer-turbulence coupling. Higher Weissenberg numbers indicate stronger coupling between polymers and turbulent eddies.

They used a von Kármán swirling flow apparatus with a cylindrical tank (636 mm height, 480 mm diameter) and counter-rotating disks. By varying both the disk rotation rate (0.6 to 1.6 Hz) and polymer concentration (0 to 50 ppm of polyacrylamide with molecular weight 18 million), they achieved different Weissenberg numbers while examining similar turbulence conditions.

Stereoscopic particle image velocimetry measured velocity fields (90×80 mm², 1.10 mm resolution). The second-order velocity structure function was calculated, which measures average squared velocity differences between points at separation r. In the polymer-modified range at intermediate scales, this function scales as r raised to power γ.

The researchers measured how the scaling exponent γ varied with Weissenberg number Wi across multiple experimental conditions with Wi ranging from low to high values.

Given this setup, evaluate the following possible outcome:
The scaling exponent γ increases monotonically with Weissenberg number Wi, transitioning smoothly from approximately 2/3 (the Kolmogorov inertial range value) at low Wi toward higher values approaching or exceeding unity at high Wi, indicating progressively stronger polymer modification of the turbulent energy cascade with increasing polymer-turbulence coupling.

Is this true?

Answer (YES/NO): NO